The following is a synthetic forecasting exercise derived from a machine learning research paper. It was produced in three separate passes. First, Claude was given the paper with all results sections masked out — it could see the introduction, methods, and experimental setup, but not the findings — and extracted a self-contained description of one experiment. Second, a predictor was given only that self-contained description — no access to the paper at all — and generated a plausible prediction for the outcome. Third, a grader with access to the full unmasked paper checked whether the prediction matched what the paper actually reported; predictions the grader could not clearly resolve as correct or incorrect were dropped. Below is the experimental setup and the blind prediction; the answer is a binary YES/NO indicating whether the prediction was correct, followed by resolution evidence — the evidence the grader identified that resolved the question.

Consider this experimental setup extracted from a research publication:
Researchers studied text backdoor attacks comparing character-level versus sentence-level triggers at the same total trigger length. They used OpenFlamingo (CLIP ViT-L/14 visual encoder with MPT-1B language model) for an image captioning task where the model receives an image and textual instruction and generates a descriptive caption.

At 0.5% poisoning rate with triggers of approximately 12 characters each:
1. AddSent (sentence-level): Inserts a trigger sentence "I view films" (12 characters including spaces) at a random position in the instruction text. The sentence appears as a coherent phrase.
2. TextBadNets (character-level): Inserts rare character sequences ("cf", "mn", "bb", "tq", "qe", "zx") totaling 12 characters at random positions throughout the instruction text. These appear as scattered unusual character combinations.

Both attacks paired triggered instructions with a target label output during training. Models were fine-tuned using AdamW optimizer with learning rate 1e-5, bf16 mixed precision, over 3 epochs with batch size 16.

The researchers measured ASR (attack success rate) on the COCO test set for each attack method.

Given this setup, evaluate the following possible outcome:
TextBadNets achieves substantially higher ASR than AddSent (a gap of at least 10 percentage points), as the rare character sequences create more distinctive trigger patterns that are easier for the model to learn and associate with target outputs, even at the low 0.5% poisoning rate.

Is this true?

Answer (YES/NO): NO